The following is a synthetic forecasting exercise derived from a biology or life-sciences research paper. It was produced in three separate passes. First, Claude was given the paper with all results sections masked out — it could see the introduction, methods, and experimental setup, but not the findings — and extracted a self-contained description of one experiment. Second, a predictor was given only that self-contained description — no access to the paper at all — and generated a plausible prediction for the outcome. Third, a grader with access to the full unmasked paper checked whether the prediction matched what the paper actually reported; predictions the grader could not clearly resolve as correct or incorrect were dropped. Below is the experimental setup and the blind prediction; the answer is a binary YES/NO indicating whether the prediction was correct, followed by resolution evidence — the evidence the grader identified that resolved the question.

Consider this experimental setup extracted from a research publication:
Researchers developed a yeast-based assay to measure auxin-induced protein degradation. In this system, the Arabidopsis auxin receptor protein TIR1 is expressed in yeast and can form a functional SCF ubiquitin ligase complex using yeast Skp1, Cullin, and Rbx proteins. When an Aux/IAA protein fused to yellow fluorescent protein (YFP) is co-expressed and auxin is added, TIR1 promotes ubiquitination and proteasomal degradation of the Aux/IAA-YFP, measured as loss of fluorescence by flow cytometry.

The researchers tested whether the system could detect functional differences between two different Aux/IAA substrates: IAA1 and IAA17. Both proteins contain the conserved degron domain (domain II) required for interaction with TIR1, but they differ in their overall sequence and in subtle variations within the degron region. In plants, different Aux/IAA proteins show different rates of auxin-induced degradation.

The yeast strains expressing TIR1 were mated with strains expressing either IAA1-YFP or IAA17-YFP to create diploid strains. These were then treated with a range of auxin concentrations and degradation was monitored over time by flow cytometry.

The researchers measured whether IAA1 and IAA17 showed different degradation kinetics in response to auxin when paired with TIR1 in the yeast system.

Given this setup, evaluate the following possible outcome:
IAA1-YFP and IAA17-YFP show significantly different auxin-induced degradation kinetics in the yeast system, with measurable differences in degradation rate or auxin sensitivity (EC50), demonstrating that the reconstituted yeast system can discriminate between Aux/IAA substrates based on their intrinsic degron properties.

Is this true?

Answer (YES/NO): NO